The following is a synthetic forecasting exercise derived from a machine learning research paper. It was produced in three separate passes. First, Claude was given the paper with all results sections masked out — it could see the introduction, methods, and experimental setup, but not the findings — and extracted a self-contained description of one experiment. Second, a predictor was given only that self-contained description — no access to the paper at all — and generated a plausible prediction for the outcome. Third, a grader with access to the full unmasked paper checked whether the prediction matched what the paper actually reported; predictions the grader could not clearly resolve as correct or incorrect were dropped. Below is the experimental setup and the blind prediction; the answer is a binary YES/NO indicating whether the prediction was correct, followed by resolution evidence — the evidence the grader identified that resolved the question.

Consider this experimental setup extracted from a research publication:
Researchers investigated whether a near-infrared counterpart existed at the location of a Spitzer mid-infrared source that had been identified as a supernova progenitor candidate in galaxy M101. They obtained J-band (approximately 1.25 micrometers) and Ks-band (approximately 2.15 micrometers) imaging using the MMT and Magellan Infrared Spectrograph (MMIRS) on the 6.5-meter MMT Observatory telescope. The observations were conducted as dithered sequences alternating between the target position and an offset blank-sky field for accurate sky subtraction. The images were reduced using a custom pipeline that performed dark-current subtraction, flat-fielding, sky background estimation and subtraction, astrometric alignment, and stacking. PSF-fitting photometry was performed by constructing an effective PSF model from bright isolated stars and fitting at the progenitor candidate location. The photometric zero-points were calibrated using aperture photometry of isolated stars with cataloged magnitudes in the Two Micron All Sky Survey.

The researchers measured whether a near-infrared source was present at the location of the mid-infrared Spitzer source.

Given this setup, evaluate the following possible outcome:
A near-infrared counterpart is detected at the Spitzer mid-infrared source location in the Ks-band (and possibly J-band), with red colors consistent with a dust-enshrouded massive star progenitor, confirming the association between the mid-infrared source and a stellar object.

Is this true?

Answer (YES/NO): YES